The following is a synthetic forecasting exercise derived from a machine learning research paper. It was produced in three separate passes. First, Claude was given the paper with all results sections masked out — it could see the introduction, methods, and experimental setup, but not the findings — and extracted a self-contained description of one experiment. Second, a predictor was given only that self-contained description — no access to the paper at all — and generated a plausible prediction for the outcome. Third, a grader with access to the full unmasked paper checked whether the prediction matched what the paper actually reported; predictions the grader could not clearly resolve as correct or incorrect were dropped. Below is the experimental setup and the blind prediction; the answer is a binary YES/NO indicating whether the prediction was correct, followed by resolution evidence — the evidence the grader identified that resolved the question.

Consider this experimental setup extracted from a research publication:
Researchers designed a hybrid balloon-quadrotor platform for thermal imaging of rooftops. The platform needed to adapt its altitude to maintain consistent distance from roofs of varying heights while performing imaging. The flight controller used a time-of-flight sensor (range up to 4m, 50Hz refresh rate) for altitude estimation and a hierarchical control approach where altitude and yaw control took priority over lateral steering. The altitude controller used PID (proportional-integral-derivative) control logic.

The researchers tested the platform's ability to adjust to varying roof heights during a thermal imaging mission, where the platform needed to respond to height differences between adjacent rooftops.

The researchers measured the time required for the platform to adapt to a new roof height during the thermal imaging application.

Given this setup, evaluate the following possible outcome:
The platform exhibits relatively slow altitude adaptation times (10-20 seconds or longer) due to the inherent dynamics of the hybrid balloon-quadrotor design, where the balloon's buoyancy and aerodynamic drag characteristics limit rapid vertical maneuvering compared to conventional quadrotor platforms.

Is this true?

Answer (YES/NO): NO